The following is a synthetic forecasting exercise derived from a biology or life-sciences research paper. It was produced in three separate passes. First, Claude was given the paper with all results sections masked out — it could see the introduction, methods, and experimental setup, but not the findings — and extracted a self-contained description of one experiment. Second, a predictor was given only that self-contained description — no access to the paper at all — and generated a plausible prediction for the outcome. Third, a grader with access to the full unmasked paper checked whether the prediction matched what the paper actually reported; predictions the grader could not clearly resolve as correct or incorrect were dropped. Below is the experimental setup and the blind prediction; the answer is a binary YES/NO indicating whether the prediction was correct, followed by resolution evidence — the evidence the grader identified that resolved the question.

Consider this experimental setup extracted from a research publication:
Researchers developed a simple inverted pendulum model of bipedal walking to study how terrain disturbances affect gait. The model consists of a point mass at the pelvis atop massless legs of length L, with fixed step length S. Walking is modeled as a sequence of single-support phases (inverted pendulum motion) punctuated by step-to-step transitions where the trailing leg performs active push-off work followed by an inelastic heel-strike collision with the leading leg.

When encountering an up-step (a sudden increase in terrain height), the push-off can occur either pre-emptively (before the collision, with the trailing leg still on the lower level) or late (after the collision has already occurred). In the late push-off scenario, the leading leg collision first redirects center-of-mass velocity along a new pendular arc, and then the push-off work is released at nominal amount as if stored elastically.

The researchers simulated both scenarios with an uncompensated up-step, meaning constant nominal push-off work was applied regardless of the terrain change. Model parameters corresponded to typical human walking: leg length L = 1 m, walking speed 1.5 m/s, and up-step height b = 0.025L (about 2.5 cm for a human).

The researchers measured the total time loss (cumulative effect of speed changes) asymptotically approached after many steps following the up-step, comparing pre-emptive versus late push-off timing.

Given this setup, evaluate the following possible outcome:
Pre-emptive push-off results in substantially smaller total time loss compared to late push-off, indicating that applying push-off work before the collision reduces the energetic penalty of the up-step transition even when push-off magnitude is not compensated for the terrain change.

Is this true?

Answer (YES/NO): YES